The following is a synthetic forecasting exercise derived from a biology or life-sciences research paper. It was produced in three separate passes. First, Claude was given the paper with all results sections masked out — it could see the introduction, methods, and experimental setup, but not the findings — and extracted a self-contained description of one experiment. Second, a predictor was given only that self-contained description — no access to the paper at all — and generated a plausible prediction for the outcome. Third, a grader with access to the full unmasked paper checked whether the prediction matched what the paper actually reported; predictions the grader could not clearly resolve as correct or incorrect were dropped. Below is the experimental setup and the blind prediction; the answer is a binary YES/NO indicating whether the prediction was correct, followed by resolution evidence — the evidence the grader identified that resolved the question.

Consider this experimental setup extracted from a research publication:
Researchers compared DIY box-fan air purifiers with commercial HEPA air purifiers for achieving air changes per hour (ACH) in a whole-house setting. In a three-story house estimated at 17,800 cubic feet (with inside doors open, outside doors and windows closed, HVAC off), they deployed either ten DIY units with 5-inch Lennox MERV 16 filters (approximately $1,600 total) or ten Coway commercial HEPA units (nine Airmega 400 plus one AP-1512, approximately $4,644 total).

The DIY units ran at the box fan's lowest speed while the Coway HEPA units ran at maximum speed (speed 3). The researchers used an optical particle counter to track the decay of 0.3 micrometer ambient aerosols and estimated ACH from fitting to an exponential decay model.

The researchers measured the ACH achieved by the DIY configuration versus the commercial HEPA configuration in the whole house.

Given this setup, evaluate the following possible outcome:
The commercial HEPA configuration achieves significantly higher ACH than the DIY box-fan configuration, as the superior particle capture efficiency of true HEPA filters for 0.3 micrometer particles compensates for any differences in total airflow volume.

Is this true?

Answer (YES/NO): YES